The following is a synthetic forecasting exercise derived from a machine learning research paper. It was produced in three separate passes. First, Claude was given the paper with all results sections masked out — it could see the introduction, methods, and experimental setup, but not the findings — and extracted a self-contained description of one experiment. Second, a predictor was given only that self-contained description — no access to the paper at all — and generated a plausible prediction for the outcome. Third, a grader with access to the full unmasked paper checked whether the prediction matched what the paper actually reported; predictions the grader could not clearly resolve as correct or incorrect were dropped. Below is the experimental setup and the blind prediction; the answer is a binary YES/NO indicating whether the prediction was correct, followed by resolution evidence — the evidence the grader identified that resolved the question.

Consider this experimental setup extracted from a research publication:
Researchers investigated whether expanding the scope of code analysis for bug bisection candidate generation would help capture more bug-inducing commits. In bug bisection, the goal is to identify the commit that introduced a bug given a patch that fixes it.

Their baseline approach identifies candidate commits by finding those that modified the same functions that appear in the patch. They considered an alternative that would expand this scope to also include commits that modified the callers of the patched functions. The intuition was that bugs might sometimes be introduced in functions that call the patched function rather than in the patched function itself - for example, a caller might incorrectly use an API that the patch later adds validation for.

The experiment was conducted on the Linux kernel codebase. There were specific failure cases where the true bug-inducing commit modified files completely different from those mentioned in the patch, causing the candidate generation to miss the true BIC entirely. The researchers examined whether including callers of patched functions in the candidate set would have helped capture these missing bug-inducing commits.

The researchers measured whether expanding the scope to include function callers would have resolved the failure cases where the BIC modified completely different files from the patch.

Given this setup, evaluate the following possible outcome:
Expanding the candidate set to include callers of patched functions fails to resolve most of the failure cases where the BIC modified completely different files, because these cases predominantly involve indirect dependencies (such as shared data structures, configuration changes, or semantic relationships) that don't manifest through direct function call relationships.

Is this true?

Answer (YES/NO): YES